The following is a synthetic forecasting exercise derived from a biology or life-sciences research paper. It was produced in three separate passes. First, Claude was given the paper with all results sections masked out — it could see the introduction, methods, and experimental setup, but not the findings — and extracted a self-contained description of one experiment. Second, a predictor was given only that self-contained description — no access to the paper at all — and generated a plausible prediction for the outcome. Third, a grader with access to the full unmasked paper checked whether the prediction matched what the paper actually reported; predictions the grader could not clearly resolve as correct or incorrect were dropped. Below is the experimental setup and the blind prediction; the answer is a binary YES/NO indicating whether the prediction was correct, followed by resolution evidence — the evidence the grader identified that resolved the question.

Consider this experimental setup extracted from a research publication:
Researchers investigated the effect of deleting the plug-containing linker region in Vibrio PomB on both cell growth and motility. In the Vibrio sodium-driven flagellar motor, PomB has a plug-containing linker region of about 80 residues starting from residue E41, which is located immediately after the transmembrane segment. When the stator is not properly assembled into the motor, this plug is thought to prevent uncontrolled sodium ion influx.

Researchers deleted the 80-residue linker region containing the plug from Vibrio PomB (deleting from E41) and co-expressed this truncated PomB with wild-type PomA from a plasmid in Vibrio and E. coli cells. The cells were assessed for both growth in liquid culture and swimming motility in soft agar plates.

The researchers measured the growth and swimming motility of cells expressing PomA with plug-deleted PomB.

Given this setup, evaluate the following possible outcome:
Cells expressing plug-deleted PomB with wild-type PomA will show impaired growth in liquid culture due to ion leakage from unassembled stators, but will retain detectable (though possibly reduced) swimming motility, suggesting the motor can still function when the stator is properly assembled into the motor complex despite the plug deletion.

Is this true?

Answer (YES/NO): YES